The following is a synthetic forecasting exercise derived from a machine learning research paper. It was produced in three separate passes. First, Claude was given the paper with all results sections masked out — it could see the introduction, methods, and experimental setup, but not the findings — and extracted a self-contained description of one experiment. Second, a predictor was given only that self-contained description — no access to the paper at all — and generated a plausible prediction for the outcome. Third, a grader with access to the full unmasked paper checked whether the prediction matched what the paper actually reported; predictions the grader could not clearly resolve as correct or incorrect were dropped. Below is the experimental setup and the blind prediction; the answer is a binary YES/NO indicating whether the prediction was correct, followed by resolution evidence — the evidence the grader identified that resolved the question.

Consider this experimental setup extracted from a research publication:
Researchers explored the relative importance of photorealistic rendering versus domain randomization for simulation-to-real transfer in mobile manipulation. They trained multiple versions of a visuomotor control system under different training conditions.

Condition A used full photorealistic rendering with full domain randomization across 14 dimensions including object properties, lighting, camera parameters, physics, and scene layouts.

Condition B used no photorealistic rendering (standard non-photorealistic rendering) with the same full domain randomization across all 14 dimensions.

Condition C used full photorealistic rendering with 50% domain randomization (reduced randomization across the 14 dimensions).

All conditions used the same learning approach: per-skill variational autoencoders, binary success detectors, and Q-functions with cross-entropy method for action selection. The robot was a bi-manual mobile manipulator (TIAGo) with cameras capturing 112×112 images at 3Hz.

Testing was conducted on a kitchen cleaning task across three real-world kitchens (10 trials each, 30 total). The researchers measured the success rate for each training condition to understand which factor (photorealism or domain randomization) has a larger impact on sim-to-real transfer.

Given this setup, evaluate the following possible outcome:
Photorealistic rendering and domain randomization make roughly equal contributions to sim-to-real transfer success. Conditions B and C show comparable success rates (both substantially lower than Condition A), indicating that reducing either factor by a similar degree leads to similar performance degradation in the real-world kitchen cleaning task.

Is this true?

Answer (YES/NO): NO